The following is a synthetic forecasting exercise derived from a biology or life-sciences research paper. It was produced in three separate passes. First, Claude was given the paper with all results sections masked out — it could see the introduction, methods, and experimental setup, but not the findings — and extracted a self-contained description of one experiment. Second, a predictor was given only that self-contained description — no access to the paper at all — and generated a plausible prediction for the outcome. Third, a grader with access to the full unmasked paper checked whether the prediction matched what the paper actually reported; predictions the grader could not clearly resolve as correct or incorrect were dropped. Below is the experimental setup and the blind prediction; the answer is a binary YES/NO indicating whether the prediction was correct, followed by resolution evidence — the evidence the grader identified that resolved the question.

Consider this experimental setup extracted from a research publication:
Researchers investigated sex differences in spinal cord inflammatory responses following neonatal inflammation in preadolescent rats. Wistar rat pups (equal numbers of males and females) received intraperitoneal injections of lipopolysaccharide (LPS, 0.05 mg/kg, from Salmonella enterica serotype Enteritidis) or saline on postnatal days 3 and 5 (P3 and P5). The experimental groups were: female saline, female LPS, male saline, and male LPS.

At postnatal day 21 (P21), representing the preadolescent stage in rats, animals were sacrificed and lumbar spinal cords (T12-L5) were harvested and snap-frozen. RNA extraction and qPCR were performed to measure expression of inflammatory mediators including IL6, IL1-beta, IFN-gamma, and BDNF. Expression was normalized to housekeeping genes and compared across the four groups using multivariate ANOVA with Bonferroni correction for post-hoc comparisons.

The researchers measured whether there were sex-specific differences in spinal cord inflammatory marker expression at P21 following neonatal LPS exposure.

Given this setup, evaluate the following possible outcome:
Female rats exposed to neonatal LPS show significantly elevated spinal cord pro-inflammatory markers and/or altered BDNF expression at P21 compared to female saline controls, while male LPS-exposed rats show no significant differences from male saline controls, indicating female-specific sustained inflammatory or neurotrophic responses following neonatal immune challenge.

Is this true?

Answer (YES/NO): NO